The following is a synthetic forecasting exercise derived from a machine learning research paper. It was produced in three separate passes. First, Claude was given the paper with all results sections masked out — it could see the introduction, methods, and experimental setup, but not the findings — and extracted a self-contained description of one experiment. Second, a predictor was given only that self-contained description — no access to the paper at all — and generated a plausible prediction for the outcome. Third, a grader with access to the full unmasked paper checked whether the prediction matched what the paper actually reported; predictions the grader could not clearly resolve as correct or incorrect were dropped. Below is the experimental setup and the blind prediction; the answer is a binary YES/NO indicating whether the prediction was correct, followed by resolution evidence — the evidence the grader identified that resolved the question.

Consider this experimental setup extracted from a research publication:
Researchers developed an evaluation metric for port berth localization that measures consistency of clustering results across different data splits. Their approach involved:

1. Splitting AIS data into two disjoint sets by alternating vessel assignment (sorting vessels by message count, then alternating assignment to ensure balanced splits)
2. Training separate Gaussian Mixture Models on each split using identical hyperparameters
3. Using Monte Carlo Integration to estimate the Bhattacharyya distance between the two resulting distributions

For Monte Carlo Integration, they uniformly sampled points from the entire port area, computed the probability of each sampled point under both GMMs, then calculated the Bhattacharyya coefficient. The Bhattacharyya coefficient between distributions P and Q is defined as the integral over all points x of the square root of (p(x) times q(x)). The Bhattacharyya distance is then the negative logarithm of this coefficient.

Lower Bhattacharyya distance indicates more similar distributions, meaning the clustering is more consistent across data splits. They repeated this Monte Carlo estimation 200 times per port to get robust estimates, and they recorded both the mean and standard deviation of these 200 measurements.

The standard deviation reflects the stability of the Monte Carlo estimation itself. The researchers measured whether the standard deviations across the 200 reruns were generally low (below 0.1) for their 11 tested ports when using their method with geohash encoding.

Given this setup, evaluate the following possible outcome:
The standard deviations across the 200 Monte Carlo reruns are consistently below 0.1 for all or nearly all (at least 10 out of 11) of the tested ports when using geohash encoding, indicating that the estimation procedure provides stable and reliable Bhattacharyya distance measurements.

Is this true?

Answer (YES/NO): NO